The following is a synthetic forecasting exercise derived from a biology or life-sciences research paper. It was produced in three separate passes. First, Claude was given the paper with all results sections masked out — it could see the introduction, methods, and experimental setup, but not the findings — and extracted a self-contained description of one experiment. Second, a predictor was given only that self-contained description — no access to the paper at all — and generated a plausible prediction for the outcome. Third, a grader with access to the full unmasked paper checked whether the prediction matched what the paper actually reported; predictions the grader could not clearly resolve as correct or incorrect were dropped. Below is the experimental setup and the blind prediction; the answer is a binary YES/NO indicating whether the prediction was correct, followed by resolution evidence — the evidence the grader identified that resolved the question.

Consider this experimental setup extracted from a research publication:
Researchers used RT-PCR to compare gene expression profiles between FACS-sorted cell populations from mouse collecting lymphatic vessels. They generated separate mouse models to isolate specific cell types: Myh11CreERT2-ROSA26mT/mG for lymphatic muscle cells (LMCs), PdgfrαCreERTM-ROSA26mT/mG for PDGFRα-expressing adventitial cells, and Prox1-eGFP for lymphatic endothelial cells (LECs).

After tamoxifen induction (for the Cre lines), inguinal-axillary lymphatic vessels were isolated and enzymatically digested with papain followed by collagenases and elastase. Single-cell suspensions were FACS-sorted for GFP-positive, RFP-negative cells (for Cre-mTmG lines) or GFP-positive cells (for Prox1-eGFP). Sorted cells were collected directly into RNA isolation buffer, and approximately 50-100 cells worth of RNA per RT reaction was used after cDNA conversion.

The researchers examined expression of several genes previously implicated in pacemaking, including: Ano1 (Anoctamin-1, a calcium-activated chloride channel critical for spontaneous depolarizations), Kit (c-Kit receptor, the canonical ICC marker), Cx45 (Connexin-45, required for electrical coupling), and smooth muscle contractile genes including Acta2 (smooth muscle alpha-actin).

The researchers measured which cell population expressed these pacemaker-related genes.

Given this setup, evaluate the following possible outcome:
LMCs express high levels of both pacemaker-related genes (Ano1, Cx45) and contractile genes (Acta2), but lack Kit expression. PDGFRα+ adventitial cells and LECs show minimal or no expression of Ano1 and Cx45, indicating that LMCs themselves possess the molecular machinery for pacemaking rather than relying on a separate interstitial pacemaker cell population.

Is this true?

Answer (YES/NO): NO